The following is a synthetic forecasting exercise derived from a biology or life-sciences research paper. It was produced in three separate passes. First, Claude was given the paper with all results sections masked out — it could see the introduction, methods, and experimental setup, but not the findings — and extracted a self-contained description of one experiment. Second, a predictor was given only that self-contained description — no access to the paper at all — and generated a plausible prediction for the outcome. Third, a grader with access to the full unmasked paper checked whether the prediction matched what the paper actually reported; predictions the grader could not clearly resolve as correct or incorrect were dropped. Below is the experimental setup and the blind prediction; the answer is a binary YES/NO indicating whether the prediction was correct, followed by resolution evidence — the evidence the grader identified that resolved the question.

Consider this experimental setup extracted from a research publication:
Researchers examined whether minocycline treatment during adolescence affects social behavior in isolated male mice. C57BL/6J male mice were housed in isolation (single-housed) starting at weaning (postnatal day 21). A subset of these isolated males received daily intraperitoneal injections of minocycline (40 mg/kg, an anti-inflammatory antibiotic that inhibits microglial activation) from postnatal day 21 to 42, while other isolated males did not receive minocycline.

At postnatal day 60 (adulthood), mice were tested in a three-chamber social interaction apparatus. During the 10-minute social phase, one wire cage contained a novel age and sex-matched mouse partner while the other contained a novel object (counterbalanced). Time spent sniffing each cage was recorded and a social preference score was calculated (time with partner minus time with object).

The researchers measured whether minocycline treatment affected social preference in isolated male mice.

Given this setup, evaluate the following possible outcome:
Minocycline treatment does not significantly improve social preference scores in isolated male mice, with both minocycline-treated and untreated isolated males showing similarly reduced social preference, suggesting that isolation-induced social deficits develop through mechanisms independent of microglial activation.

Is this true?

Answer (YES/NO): NO